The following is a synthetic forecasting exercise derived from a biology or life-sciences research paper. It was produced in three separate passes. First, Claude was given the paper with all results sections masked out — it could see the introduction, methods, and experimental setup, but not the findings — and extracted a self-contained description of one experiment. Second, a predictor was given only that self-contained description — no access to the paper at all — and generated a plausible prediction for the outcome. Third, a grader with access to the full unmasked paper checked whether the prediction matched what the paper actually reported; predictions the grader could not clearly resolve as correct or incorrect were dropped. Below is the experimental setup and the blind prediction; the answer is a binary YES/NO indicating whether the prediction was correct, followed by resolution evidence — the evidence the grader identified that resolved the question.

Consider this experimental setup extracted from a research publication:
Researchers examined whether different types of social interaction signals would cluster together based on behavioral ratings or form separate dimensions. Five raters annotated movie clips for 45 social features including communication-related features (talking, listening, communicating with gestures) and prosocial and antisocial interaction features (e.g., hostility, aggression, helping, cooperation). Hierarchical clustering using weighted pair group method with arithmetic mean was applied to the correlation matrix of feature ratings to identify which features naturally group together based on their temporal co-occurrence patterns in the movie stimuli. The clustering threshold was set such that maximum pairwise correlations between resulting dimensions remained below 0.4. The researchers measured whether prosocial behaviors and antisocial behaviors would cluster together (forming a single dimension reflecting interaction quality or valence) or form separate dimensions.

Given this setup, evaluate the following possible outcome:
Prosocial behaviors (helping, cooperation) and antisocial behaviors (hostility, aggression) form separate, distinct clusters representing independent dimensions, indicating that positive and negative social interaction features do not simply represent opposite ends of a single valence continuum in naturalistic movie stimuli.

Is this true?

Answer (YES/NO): YES